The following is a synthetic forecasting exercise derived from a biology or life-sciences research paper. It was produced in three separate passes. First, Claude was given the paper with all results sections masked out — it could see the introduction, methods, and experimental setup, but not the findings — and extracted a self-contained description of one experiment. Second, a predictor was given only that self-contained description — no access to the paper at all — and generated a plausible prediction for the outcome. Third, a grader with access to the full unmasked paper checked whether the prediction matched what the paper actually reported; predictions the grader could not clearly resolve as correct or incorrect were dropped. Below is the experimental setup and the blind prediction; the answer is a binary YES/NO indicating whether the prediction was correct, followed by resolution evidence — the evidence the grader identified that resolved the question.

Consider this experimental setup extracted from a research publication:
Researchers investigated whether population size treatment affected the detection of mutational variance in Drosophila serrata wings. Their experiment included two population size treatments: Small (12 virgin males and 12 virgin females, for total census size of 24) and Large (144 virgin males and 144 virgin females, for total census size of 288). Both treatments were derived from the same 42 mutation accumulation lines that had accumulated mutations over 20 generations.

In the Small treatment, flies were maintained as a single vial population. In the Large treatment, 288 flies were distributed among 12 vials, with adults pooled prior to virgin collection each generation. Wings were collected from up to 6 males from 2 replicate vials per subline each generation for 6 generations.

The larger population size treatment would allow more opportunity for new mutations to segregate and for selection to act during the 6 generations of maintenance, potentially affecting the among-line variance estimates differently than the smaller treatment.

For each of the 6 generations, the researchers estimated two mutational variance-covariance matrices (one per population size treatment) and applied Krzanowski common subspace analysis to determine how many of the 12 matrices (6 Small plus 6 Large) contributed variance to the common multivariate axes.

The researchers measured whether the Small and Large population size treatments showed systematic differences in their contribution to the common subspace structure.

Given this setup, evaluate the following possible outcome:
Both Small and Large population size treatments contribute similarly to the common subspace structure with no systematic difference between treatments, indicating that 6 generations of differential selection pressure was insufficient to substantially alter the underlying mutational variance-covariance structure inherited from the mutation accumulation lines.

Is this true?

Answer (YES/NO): YES